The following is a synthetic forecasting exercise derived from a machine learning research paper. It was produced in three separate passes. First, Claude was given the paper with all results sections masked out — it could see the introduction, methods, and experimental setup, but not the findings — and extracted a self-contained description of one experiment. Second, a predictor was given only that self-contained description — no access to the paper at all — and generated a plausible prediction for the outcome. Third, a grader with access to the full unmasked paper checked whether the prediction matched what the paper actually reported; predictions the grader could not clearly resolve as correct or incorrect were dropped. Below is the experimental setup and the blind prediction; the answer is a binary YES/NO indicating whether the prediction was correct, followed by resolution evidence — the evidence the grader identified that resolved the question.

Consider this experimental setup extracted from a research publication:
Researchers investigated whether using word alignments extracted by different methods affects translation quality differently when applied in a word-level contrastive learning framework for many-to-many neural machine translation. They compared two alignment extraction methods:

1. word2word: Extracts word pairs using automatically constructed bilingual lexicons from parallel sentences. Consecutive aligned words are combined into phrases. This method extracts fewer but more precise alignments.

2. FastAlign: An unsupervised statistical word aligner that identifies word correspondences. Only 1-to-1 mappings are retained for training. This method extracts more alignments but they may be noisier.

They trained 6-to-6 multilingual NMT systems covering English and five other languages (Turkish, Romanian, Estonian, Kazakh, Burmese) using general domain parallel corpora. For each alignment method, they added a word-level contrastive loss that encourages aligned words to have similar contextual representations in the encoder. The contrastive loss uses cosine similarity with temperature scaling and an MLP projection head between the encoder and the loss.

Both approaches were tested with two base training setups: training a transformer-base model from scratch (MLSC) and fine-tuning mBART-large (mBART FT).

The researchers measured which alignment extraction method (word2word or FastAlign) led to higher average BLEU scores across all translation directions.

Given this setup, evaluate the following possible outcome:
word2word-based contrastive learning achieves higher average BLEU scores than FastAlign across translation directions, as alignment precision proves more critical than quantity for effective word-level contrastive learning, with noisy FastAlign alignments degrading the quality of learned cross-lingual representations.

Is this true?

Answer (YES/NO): YES